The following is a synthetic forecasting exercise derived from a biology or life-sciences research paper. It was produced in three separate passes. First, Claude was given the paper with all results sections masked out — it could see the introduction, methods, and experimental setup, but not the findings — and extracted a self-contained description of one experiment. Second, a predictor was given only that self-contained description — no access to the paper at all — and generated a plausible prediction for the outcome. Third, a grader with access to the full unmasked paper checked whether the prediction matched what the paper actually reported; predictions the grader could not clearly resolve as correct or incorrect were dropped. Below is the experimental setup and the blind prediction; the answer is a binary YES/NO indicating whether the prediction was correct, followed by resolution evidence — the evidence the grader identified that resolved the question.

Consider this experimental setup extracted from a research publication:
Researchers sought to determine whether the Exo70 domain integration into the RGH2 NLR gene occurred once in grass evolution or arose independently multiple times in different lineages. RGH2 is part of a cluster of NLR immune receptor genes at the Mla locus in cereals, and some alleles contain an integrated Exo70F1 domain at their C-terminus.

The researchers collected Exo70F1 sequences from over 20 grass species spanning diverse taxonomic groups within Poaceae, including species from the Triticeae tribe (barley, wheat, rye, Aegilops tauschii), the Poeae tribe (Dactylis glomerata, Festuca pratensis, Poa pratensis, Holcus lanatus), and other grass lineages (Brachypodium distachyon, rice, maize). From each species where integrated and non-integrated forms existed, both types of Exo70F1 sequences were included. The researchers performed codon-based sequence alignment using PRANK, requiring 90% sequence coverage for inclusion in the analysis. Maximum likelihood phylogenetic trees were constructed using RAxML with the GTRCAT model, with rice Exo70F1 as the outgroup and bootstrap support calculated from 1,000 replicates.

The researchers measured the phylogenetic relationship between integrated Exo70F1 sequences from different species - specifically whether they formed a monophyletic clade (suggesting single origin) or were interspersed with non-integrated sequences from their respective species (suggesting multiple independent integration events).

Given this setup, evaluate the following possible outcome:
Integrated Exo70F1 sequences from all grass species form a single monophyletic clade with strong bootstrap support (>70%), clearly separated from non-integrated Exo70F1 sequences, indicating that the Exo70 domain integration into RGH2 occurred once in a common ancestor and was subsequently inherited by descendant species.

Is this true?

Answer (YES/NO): YES